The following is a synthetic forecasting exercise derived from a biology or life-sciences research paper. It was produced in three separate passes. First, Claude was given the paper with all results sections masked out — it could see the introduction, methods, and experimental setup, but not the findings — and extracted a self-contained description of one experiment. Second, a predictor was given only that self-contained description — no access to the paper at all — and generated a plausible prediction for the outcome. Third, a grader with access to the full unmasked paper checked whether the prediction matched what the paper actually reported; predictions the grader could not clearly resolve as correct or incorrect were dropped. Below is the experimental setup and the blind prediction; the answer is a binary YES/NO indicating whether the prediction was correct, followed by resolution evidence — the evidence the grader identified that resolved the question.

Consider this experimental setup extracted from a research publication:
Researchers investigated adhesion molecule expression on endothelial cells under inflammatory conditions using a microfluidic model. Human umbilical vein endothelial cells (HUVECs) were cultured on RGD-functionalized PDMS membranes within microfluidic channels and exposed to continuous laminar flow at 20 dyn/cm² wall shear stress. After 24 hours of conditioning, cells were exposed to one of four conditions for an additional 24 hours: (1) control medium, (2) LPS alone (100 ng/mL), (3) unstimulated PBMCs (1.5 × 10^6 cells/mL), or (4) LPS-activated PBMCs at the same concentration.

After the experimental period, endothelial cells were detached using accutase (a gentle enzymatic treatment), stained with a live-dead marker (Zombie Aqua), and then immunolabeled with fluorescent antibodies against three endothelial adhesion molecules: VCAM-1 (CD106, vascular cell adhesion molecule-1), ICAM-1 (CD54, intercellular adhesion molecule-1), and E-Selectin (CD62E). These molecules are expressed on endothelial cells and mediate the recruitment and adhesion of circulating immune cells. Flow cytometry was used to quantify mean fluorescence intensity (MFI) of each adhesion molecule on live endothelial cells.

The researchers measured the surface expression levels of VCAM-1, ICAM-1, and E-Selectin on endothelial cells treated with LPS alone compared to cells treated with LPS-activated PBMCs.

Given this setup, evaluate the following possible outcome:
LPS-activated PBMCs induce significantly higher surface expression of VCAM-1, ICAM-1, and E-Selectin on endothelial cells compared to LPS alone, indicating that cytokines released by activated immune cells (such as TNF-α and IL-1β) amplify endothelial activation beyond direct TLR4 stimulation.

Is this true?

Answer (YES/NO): YES